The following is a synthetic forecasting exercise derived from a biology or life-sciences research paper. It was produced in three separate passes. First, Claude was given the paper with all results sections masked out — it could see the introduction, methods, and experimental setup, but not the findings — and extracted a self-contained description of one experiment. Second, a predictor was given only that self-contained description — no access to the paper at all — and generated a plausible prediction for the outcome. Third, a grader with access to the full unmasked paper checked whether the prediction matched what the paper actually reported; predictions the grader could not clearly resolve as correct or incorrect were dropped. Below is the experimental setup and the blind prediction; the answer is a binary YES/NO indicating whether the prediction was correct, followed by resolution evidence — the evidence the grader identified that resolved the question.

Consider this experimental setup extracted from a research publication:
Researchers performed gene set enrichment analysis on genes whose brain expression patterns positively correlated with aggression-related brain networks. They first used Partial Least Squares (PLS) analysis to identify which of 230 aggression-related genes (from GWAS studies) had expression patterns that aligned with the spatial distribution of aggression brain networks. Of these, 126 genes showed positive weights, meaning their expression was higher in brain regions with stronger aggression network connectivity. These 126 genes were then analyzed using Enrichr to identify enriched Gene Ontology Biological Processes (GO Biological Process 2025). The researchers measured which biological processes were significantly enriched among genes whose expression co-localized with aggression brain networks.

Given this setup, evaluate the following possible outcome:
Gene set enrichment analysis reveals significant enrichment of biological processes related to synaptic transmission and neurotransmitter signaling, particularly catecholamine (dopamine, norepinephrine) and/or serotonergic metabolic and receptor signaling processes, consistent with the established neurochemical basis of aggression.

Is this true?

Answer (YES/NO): NO